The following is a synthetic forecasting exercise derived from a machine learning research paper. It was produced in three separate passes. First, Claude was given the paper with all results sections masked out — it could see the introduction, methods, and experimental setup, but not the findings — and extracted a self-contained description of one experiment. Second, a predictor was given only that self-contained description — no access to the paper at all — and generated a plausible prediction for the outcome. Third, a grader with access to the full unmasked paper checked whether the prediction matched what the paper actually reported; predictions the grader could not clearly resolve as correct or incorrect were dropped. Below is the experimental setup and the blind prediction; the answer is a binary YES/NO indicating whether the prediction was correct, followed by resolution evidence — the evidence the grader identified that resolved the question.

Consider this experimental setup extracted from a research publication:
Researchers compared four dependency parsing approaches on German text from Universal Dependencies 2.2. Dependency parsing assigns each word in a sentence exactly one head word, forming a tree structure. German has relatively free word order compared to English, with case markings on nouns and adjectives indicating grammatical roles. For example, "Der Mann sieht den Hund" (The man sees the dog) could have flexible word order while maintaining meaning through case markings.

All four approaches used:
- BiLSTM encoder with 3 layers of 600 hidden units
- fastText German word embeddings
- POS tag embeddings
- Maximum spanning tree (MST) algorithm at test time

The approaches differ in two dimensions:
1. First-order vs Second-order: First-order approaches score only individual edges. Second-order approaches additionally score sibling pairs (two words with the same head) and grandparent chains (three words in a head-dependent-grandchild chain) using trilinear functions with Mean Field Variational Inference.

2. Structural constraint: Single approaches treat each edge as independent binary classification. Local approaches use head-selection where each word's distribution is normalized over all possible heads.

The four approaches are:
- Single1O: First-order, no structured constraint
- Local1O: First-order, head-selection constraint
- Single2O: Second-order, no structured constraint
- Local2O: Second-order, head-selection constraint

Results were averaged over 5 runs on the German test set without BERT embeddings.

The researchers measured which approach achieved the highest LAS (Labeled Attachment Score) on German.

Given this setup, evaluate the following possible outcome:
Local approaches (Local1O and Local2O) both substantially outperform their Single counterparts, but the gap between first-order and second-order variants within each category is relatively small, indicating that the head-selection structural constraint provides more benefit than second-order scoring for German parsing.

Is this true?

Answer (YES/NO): NO